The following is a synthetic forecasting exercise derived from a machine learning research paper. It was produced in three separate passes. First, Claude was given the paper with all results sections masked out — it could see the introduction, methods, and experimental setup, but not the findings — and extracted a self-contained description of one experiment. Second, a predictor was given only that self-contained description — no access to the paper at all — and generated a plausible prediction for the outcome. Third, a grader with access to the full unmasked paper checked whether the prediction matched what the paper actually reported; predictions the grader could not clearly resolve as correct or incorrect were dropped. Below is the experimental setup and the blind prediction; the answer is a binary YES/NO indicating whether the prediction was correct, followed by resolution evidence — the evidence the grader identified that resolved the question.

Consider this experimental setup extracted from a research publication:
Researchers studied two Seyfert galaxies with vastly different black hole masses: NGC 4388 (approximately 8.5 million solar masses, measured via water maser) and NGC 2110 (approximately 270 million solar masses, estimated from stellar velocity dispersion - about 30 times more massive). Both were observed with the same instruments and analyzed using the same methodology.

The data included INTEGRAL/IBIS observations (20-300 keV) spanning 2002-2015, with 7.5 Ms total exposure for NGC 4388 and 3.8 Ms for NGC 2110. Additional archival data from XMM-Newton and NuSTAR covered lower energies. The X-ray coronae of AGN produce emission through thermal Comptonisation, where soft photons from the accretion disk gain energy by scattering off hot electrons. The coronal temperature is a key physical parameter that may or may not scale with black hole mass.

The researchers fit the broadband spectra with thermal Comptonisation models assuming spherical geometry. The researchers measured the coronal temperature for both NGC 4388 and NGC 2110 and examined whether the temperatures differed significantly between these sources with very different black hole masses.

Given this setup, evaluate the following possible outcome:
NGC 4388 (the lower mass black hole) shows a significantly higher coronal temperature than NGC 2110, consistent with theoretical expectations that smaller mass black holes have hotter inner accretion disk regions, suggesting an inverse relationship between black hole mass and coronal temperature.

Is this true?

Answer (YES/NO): NO